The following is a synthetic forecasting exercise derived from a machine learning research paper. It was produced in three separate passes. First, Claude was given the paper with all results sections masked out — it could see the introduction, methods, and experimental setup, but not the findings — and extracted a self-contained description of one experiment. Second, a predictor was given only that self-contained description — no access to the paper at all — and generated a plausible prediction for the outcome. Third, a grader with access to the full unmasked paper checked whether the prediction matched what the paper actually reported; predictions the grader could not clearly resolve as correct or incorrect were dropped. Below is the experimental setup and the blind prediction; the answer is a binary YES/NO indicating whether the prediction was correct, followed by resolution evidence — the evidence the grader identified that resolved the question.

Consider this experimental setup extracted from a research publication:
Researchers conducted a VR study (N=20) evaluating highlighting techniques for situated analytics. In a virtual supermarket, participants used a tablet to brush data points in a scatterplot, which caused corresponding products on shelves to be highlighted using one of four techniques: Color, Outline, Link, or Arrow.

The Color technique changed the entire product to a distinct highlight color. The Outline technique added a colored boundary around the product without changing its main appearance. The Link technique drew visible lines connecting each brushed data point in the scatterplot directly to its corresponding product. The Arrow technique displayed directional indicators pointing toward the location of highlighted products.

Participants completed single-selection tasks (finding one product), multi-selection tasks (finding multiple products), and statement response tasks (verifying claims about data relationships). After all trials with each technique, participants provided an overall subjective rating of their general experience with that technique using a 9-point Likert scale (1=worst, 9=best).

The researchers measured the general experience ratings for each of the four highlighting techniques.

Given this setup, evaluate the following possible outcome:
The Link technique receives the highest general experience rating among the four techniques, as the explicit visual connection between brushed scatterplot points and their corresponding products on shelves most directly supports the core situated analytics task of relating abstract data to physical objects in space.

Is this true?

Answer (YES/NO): NO